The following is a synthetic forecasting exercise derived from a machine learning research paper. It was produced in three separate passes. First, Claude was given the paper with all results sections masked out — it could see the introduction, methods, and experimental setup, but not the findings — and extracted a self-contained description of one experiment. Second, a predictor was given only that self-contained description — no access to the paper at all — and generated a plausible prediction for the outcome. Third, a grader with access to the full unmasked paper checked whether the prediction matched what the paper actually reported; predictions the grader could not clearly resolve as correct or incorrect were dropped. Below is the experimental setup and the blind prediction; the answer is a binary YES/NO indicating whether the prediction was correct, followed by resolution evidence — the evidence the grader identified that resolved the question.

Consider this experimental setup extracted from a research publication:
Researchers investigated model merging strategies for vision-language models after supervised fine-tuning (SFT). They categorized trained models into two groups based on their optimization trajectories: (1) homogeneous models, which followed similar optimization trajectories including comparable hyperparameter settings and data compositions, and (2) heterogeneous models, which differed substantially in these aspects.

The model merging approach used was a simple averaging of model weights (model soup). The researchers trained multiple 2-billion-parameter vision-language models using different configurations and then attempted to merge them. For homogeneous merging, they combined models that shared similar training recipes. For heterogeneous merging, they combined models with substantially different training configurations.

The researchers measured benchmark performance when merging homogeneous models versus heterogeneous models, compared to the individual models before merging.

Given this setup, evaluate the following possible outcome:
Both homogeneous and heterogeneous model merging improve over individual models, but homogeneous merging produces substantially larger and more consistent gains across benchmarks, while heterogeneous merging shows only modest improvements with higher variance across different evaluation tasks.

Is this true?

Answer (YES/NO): NO